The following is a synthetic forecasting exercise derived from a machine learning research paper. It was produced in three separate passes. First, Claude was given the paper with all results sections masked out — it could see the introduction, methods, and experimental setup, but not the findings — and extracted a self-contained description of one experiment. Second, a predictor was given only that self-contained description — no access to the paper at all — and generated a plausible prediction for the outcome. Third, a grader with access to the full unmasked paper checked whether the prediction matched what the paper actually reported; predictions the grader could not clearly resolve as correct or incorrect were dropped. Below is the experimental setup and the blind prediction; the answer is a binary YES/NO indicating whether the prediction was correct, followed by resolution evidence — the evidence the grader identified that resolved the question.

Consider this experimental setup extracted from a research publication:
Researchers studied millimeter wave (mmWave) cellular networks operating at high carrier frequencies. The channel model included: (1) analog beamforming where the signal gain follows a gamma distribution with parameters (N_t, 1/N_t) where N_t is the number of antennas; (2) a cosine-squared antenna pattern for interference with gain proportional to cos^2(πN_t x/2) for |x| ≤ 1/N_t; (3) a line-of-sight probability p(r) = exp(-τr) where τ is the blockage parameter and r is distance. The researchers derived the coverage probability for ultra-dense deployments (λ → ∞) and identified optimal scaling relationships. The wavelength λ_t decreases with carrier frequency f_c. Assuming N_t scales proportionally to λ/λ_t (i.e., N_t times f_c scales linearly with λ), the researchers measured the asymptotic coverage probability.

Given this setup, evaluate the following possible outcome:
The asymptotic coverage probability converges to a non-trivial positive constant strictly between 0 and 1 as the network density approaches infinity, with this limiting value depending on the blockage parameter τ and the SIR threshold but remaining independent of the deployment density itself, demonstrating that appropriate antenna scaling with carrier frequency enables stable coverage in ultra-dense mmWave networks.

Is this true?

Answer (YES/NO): NO